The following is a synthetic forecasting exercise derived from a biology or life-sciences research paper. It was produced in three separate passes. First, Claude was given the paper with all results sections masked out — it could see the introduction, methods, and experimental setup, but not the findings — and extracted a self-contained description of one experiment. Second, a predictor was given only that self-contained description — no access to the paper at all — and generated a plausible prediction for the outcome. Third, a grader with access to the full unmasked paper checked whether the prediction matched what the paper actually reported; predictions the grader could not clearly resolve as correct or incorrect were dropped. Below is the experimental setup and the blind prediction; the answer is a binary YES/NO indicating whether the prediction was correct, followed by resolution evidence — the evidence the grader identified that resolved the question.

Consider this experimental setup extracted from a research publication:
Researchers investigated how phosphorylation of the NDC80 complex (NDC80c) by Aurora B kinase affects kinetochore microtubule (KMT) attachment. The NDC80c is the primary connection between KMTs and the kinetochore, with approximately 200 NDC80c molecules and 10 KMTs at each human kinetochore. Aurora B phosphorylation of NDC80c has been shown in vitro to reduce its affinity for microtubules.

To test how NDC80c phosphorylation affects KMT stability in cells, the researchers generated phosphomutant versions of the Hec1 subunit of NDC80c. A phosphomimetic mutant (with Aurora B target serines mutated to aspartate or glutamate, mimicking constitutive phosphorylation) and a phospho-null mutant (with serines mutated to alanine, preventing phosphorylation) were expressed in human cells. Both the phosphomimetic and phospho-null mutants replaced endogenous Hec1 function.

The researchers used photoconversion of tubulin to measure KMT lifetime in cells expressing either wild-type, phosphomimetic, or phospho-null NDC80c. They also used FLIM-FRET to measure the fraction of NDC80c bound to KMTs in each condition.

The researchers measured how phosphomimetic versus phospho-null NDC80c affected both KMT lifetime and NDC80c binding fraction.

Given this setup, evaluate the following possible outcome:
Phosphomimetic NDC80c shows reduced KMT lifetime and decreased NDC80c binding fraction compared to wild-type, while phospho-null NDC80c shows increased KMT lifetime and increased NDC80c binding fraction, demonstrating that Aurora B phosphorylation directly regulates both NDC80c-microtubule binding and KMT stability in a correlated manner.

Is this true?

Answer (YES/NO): NO